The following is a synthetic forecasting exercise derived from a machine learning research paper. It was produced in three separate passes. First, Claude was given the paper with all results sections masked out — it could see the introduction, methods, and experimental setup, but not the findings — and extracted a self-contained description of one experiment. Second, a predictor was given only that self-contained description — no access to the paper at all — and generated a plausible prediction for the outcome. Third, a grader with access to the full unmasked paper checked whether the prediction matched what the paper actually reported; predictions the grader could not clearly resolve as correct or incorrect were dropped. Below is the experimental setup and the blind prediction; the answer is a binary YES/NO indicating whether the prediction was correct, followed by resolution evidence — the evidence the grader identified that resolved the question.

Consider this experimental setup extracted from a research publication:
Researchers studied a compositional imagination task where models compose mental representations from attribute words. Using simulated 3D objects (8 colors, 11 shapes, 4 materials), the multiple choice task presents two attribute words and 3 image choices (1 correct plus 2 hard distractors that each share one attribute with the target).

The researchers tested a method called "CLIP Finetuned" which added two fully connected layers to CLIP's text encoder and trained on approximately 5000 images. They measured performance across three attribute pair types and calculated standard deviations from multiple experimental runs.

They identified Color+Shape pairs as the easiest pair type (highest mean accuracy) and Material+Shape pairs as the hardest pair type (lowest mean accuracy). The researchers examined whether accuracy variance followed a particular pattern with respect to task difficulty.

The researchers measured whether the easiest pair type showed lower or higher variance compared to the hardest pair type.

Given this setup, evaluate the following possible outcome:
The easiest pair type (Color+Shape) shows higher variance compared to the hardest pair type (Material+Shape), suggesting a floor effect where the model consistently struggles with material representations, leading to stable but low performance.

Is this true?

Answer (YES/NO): NO